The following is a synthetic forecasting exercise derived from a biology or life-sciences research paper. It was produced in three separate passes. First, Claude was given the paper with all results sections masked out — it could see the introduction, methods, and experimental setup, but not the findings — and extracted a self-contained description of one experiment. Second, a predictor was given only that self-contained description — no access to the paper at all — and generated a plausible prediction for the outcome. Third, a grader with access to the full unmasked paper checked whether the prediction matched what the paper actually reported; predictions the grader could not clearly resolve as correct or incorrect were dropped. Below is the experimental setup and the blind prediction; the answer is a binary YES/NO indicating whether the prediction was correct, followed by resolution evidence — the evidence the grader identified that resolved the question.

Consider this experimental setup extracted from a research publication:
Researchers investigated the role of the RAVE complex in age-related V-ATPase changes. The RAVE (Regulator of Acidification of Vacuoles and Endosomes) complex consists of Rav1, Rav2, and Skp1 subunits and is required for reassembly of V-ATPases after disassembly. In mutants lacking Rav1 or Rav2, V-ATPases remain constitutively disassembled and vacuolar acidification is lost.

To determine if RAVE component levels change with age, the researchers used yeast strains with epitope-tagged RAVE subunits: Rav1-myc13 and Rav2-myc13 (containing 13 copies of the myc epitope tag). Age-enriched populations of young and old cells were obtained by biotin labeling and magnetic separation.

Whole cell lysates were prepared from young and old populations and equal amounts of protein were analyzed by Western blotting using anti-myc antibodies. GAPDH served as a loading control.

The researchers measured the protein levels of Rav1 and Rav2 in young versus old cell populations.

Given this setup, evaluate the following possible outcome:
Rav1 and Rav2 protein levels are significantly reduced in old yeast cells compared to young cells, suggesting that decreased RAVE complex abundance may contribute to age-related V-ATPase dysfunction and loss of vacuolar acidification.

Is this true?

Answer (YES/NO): NO